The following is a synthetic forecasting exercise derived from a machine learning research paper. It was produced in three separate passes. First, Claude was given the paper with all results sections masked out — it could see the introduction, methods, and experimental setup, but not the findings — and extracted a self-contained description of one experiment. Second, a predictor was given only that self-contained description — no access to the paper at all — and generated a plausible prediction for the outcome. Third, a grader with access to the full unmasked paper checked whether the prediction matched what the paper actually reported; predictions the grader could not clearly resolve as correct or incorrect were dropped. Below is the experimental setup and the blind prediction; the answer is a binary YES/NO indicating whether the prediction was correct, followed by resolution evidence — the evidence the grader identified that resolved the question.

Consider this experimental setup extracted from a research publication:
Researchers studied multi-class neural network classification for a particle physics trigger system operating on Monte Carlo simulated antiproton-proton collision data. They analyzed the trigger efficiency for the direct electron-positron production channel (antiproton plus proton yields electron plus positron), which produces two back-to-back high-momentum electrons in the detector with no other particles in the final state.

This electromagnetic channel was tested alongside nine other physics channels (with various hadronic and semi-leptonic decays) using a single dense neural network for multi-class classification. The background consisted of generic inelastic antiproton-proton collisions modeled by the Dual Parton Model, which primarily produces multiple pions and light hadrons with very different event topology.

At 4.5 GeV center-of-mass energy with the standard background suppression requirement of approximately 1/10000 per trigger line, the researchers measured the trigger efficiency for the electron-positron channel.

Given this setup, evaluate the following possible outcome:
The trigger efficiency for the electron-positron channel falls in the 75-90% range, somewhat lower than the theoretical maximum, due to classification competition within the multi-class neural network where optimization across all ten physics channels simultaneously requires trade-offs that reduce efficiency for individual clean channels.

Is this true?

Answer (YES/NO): NO